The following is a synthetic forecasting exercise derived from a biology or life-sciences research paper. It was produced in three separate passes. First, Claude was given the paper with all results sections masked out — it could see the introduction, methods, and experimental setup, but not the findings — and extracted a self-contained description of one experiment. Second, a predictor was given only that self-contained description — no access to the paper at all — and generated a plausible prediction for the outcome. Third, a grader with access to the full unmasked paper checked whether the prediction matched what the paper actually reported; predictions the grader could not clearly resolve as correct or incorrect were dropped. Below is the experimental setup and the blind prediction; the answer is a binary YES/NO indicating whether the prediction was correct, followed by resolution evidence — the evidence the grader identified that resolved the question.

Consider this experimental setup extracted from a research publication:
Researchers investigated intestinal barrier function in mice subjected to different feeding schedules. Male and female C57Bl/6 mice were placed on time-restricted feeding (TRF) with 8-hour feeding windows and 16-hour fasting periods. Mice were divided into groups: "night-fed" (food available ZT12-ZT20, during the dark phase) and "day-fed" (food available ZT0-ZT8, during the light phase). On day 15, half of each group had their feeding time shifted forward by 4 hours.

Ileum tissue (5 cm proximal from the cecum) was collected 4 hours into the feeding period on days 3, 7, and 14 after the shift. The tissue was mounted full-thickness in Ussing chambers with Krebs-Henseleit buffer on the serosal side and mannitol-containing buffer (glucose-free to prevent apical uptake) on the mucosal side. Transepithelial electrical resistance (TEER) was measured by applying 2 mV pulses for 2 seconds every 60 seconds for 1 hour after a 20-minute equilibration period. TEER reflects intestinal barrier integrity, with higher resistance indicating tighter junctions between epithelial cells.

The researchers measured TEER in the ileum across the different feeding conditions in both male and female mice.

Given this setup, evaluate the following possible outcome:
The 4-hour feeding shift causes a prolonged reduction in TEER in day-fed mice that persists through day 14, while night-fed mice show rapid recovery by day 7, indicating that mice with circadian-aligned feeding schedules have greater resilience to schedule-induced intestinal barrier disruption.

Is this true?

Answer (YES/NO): NO